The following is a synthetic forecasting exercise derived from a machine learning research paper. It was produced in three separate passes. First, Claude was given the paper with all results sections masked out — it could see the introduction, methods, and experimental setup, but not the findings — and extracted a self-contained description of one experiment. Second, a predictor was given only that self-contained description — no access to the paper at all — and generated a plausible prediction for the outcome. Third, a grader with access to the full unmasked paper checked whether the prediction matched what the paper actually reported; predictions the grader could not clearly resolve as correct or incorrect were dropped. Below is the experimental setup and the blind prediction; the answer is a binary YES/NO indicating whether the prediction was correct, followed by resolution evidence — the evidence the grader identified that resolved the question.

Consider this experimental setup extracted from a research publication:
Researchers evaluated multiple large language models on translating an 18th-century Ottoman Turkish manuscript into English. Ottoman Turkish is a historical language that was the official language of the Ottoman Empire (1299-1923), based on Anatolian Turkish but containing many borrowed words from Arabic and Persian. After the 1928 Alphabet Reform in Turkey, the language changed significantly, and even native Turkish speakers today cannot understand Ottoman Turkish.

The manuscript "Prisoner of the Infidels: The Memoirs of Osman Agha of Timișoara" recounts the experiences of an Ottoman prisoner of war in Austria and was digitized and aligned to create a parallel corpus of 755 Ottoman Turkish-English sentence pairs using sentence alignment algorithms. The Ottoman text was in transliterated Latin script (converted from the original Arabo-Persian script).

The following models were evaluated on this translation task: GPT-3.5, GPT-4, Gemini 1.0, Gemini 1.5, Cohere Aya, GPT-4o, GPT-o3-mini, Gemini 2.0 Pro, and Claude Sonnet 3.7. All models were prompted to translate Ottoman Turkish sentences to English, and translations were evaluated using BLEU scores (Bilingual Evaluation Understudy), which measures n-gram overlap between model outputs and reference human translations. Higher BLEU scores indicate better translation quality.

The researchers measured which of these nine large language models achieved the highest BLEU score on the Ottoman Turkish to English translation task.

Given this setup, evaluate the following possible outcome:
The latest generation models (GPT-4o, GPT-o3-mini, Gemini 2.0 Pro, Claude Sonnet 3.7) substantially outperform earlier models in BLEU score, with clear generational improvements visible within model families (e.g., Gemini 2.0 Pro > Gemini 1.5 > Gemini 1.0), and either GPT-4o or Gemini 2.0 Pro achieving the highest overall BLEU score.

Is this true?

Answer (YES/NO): NO